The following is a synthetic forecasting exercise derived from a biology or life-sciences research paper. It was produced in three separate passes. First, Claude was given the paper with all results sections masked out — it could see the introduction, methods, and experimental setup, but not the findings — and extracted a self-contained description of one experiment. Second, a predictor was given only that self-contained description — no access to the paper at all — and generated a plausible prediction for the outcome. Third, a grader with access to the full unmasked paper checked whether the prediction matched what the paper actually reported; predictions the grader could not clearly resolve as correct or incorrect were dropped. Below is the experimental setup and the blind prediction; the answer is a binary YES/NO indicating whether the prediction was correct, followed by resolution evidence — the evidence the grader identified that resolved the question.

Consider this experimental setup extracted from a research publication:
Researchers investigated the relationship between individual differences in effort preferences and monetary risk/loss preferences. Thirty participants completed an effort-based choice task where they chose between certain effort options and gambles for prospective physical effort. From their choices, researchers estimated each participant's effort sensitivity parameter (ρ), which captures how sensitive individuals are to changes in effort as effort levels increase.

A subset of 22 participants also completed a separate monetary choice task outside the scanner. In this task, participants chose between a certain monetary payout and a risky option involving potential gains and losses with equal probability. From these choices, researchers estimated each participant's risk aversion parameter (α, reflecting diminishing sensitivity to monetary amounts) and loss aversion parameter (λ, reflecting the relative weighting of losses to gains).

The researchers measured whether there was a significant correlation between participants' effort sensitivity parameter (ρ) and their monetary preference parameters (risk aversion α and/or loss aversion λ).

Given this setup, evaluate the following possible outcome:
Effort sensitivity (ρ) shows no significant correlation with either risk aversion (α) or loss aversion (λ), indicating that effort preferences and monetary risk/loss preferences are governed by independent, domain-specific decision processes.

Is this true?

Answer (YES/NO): YES